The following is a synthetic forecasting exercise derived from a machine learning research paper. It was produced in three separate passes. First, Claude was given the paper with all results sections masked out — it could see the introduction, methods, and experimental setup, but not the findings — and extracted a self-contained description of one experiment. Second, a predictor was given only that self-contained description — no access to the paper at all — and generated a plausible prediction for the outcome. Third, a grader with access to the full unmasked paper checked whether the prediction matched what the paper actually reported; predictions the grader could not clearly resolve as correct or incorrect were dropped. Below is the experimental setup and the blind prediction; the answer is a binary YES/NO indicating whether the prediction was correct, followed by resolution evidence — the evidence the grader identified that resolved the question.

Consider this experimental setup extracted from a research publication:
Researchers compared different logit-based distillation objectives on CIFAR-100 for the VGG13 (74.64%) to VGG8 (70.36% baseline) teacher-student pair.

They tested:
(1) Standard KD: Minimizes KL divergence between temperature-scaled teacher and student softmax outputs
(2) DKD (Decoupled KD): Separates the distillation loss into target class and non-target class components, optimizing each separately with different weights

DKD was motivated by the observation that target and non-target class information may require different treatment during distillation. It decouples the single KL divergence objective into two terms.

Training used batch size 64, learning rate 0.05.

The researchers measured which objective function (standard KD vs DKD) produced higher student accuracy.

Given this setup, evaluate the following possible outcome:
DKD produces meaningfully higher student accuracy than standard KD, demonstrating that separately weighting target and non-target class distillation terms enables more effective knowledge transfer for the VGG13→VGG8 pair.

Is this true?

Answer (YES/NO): YES